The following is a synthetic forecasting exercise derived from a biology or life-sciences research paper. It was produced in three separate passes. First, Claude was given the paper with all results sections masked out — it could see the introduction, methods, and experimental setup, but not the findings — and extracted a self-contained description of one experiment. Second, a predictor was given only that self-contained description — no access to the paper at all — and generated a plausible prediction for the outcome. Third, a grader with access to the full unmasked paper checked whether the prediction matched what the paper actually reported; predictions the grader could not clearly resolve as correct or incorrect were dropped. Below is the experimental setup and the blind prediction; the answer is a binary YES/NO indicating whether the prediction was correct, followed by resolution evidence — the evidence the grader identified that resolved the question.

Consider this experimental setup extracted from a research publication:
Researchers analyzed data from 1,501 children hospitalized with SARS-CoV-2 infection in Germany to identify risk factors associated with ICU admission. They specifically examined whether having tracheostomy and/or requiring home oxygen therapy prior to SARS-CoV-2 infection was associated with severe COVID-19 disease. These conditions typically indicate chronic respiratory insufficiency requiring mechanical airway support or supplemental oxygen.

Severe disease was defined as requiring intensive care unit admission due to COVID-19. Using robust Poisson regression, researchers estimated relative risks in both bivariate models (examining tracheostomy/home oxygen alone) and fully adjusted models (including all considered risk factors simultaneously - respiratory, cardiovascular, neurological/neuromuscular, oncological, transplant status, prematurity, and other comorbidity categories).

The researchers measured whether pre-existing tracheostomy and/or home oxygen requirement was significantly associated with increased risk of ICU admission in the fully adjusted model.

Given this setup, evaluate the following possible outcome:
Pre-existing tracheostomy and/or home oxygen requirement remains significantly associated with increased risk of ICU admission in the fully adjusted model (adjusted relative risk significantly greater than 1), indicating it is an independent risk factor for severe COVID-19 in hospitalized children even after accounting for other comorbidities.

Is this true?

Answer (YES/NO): NO